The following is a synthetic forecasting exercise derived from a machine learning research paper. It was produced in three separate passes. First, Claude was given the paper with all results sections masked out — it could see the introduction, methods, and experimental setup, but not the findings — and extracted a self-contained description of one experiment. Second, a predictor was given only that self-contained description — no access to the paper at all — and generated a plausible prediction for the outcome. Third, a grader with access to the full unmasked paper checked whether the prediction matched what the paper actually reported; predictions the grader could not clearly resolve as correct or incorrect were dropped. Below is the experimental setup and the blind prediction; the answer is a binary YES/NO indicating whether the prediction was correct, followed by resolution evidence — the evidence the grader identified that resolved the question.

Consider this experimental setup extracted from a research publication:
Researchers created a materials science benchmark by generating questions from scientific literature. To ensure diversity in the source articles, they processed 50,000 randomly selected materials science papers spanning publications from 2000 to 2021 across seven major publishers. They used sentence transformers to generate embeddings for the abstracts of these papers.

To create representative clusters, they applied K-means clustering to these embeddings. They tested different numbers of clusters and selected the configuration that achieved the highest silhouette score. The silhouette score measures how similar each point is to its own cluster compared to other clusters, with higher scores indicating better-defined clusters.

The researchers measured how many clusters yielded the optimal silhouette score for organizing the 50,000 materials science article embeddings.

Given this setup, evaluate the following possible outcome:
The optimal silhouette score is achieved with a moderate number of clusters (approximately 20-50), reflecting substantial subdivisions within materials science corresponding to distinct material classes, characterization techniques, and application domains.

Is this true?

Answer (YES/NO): NO